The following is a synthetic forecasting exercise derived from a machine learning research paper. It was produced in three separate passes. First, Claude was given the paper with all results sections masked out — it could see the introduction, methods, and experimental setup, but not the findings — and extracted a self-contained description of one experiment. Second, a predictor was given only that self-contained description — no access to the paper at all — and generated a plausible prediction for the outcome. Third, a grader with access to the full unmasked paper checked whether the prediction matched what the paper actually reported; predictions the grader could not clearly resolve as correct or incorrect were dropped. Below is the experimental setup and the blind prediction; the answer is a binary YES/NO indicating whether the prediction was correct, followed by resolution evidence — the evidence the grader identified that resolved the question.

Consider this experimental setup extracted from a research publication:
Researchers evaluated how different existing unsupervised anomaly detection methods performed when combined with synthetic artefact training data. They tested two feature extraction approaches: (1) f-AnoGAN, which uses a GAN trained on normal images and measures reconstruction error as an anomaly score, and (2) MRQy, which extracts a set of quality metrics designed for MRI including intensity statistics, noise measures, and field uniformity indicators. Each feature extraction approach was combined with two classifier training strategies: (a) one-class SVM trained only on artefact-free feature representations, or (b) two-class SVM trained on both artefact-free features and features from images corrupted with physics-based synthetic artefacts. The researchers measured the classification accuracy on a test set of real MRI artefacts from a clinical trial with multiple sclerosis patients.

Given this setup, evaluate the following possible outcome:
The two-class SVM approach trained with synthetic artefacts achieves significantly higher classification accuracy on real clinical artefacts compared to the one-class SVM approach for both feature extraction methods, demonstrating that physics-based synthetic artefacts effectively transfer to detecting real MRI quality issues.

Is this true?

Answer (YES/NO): NO